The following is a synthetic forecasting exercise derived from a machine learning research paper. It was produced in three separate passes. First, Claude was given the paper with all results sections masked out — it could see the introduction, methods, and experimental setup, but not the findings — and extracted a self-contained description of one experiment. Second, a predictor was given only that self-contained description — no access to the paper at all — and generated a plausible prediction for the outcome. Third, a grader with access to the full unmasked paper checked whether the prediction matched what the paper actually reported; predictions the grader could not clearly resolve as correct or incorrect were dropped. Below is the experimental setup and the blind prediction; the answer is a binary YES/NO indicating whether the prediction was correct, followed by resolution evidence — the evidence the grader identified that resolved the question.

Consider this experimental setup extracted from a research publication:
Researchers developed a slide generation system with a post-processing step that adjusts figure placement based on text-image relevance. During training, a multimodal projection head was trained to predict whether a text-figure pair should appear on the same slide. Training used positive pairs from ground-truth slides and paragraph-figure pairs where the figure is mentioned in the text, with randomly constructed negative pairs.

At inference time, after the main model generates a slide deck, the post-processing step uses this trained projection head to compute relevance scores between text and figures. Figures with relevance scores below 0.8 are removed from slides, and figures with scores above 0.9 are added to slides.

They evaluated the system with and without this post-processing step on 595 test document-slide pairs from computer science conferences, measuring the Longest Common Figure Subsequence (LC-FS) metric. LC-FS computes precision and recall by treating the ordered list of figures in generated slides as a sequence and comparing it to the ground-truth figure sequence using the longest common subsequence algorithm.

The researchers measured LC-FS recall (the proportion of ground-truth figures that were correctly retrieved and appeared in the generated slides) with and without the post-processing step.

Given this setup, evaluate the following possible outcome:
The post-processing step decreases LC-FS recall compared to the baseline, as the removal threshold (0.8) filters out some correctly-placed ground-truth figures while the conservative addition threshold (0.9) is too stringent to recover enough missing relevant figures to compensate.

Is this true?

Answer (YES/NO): NO